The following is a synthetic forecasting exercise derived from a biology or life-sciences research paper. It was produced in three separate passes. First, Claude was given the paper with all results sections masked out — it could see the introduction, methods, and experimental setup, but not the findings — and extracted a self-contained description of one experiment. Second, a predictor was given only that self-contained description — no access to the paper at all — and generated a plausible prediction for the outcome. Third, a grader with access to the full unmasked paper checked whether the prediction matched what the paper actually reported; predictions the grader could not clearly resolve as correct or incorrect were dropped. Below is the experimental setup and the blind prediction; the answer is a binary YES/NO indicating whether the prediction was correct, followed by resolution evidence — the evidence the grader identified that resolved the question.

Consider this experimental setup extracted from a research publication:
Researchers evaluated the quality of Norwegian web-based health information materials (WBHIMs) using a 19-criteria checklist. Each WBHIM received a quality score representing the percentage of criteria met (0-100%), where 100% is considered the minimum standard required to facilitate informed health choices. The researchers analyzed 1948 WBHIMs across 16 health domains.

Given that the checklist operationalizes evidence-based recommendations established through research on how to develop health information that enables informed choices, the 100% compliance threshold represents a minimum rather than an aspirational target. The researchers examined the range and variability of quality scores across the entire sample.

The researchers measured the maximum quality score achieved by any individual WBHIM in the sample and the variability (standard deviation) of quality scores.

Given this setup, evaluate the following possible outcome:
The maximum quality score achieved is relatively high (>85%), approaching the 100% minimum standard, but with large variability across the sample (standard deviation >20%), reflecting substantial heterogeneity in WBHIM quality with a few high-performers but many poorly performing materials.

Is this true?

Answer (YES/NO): NO